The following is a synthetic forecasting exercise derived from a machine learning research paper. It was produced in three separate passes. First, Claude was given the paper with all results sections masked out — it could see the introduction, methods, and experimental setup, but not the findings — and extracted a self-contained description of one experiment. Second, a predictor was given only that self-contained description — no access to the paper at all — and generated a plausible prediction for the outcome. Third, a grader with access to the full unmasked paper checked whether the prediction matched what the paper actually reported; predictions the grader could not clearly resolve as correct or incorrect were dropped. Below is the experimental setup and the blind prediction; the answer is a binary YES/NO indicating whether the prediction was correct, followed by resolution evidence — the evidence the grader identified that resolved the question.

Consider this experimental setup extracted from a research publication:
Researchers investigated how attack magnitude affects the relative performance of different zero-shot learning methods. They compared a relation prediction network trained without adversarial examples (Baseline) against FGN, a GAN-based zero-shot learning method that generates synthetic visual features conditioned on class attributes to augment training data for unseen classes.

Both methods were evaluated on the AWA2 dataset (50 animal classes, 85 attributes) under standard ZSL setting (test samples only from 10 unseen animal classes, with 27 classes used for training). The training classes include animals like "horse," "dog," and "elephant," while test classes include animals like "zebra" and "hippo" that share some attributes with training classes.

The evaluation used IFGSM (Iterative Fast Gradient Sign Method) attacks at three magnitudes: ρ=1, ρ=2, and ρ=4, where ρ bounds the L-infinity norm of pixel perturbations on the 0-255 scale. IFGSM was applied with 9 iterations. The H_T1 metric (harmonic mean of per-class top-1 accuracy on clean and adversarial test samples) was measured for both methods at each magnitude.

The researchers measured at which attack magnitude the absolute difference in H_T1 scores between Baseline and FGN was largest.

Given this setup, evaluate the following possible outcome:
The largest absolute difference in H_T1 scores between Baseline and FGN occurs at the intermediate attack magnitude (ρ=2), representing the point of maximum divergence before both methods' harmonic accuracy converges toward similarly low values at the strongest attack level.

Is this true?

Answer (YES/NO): YES